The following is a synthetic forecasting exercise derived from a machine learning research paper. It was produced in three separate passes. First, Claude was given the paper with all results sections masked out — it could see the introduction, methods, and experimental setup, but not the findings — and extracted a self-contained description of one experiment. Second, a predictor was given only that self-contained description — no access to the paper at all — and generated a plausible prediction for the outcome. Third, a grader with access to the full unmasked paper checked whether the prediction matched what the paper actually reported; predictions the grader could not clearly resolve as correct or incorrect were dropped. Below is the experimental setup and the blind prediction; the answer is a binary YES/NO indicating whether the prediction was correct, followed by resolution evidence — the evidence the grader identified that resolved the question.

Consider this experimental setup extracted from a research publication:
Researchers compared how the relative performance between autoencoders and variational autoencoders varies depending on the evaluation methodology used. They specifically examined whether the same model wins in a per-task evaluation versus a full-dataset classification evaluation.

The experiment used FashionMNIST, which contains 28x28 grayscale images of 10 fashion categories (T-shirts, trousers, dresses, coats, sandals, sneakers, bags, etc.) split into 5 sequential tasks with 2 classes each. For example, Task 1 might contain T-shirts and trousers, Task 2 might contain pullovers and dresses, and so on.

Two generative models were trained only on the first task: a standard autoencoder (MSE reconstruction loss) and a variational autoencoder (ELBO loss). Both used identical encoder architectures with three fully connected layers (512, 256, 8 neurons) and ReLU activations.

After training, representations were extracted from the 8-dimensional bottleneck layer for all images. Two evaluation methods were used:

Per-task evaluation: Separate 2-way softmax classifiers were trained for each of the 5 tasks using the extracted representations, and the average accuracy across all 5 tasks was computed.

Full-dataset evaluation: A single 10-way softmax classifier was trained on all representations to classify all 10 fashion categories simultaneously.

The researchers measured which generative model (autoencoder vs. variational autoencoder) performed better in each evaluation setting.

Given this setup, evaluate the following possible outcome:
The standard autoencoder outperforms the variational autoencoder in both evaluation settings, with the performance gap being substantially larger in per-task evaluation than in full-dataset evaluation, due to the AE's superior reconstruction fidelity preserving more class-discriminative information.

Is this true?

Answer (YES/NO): NO